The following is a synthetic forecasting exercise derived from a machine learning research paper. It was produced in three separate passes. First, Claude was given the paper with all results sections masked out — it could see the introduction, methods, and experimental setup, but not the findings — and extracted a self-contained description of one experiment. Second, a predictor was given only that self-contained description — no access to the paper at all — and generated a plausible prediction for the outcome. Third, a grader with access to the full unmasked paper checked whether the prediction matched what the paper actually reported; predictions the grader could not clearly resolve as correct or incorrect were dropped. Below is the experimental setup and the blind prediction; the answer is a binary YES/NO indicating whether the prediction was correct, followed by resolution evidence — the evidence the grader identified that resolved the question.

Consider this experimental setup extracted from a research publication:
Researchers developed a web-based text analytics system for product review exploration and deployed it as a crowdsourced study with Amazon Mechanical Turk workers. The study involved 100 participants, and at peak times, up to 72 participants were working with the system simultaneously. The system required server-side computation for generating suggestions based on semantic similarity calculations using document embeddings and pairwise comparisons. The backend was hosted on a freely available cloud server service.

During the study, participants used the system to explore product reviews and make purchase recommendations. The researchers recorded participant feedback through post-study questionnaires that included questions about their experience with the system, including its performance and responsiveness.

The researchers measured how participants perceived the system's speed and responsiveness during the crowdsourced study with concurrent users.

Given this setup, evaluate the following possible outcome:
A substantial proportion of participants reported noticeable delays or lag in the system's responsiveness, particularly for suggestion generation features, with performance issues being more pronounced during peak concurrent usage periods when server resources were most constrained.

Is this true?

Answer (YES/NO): NO